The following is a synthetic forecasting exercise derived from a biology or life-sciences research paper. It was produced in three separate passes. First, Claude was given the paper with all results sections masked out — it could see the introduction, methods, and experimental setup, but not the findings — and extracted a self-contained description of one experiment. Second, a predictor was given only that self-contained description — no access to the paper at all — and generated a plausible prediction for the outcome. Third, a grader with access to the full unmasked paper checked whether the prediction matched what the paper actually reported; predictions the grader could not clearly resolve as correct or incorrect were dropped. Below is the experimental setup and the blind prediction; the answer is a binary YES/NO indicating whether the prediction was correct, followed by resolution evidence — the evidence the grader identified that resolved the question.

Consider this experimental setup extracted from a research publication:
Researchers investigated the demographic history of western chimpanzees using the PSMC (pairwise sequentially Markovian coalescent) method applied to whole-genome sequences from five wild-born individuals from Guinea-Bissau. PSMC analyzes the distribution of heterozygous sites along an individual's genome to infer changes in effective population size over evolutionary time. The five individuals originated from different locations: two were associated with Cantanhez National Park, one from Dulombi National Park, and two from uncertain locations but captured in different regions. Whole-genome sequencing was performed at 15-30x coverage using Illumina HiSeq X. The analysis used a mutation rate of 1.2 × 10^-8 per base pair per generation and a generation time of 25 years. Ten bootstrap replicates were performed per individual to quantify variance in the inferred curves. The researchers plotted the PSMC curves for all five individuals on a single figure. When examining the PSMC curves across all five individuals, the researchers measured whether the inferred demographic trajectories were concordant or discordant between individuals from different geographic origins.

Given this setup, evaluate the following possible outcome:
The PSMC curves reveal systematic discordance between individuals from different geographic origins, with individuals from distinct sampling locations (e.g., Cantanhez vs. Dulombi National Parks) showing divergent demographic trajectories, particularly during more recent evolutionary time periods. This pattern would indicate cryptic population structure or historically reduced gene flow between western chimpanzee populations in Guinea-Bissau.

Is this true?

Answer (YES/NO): NO